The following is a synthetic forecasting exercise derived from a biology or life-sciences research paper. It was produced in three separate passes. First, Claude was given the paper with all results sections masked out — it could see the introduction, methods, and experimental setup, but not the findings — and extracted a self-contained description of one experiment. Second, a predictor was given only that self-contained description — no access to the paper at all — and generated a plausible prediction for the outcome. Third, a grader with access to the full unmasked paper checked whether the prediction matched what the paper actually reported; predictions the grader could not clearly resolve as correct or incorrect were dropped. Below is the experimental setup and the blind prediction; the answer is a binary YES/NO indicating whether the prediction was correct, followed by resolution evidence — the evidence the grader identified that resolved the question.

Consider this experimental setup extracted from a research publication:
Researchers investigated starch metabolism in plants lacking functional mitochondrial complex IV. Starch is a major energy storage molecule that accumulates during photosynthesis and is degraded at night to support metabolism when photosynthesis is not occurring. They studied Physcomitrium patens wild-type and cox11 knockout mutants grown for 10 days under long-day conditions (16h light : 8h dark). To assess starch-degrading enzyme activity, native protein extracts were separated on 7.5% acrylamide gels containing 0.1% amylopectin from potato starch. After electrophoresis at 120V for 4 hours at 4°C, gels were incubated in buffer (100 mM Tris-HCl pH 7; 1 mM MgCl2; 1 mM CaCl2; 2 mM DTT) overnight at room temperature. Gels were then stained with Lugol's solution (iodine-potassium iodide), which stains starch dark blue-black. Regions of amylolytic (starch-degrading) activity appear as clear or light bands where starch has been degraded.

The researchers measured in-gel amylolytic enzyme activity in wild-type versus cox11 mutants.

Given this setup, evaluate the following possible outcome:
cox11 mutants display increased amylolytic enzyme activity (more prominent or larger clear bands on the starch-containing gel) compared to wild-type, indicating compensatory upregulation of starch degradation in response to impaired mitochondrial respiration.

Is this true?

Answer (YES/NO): YES